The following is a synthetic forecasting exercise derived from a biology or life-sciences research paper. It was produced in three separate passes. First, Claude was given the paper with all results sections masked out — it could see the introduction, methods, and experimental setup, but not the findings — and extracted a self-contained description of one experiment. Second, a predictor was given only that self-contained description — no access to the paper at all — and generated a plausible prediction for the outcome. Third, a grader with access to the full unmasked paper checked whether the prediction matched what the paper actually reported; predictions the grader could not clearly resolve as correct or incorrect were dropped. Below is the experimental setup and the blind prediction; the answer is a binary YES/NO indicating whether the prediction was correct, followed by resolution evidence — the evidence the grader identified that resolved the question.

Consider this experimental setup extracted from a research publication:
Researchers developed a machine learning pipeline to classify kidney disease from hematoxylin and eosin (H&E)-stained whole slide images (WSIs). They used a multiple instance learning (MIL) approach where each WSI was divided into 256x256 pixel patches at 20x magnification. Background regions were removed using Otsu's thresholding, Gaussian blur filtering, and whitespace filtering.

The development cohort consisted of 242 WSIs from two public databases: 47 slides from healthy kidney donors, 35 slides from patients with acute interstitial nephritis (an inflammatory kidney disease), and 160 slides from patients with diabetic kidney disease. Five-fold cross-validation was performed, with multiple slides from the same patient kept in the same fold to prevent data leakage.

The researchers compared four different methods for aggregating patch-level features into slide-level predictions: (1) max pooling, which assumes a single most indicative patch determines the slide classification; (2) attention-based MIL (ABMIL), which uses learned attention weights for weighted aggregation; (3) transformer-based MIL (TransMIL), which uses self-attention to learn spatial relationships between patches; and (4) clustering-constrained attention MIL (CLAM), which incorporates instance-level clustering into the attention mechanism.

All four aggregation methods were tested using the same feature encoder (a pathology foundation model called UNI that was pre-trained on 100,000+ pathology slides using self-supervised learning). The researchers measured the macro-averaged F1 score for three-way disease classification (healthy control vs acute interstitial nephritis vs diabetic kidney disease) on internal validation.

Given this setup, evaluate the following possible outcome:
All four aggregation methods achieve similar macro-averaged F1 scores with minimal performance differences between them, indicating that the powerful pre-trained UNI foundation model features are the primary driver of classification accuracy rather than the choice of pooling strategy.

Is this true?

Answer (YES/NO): NO